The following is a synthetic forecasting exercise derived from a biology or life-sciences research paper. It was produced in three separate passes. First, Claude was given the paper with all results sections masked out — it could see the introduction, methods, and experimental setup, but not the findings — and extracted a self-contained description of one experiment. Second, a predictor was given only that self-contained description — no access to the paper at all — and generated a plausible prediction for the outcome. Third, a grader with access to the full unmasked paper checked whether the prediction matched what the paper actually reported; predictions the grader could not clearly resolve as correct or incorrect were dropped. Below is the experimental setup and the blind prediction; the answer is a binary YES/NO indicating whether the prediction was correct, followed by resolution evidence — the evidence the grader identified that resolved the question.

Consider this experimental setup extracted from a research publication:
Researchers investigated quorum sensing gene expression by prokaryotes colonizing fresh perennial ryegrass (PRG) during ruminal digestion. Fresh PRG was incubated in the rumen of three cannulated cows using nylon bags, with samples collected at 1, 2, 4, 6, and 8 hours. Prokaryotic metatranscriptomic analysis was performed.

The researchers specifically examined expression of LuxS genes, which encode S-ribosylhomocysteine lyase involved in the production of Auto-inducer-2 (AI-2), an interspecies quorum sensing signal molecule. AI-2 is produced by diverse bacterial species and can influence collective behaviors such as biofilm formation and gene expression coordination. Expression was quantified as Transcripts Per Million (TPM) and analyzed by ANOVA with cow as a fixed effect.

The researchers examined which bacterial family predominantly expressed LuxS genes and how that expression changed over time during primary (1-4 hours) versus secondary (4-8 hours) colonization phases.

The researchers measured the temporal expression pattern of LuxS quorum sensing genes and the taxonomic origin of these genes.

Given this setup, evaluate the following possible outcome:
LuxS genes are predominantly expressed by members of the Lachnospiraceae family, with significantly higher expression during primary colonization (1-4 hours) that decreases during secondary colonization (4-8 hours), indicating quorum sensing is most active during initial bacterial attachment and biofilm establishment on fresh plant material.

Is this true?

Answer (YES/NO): NO